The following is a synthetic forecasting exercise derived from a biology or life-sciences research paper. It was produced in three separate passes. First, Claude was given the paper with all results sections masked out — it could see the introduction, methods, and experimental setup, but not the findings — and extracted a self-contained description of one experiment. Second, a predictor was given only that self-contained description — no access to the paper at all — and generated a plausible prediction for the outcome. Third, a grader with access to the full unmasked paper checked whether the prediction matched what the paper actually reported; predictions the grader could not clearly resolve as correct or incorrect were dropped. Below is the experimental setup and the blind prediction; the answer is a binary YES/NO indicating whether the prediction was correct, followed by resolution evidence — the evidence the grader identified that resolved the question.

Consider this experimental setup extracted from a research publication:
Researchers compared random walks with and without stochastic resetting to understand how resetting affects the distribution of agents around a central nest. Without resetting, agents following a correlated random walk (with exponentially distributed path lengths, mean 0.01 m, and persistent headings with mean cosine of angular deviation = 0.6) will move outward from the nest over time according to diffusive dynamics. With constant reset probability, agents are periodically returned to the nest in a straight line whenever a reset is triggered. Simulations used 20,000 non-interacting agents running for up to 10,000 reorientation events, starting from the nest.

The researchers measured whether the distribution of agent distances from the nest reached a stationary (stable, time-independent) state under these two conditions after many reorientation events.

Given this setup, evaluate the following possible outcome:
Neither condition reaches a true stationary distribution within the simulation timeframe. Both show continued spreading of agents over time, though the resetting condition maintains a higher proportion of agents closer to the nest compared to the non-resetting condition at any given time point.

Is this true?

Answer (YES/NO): NO